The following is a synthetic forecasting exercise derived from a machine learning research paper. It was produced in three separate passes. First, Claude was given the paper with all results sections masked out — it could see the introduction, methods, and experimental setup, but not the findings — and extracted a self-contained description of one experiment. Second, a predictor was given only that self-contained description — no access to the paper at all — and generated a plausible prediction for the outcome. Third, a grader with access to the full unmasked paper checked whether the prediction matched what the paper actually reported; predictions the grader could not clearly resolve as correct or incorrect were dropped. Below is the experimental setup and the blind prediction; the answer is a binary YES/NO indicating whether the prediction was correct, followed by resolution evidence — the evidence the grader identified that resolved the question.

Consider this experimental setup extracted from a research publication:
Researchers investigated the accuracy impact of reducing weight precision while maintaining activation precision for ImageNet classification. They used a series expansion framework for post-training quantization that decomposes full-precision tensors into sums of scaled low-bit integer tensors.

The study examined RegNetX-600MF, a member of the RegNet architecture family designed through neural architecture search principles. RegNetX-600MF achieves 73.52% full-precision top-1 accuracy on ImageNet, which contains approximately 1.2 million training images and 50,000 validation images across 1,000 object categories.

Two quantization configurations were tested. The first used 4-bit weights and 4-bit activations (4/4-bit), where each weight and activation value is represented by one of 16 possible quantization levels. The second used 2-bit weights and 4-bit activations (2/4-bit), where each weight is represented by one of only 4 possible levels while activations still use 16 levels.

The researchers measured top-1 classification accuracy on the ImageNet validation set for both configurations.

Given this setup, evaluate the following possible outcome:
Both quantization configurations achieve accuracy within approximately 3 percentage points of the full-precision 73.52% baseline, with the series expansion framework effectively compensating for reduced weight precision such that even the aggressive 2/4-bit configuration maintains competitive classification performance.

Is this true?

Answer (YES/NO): NO